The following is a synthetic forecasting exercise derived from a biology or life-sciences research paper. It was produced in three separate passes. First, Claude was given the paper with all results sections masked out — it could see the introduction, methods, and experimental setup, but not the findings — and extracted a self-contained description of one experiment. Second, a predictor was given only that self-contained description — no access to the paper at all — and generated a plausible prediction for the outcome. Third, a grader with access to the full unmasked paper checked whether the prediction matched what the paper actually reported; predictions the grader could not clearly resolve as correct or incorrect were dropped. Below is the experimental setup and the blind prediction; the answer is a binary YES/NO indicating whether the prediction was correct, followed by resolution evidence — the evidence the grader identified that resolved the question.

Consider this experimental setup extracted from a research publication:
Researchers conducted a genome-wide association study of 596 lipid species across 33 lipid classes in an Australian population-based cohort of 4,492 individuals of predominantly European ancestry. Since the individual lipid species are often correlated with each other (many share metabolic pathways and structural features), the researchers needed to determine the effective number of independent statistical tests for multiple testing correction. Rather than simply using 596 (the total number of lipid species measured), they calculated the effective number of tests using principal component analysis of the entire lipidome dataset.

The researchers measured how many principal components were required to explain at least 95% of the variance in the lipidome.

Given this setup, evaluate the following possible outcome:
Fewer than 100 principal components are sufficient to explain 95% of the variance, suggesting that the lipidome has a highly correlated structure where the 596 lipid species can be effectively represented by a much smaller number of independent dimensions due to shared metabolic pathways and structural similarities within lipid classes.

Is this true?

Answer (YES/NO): NO